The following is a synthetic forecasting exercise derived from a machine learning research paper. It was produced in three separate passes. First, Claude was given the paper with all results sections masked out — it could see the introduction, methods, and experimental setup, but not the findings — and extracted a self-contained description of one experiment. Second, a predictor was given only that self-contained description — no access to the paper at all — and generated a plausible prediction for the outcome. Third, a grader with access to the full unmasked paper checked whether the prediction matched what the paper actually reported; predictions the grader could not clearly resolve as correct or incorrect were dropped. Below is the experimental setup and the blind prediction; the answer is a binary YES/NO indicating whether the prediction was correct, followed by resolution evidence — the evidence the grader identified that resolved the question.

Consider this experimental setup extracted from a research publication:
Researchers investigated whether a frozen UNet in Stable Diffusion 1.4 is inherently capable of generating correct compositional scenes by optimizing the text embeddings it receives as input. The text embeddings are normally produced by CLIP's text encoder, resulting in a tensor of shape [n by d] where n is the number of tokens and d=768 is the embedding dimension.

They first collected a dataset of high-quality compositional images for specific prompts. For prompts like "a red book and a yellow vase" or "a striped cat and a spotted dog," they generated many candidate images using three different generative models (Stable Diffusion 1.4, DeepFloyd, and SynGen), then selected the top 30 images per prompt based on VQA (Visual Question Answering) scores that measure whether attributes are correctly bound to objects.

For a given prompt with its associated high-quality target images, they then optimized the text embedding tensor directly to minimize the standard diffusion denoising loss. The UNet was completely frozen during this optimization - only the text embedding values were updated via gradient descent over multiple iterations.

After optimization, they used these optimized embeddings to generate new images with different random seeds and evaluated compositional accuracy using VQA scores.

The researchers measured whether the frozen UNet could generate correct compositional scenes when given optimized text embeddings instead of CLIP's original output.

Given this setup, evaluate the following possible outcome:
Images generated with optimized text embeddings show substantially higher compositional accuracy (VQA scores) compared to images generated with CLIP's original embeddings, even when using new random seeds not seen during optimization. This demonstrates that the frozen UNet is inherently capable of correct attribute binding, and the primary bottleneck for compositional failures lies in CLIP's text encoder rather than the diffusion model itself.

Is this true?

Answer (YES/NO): YES